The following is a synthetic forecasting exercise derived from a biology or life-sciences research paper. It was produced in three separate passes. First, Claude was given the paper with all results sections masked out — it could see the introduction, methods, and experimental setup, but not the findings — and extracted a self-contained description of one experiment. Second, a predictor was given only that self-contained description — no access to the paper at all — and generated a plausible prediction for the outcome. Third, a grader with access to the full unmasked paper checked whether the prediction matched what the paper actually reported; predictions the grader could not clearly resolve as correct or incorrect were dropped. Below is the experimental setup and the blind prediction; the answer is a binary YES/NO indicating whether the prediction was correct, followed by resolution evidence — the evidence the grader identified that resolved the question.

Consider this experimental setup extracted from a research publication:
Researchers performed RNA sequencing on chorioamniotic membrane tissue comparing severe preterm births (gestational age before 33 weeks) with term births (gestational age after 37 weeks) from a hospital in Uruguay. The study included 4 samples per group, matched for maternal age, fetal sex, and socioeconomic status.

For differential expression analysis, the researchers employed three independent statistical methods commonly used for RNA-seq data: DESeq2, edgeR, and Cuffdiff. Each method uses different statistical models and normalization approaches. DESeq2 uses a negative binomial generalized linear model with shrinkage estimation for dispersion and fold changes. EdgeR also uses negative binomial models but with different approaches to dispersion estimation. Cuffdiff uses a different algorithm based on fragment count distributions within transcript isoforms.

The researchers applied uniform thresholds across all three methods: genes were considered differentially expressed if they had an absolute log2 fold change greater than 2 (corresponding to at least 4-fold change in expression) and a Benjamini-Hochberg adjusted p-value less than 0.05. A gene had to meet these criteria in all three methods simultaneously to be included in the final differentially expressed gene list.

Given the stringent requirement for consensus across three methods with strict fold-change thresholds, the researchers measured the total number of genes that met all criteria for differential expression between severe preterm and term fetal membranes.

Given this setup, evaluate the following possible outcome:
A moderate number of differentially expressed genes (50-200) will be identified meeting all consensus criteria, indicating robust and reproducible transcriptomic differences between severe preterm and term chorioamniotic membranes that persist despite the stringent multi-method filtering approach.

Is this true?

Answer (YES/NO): NO